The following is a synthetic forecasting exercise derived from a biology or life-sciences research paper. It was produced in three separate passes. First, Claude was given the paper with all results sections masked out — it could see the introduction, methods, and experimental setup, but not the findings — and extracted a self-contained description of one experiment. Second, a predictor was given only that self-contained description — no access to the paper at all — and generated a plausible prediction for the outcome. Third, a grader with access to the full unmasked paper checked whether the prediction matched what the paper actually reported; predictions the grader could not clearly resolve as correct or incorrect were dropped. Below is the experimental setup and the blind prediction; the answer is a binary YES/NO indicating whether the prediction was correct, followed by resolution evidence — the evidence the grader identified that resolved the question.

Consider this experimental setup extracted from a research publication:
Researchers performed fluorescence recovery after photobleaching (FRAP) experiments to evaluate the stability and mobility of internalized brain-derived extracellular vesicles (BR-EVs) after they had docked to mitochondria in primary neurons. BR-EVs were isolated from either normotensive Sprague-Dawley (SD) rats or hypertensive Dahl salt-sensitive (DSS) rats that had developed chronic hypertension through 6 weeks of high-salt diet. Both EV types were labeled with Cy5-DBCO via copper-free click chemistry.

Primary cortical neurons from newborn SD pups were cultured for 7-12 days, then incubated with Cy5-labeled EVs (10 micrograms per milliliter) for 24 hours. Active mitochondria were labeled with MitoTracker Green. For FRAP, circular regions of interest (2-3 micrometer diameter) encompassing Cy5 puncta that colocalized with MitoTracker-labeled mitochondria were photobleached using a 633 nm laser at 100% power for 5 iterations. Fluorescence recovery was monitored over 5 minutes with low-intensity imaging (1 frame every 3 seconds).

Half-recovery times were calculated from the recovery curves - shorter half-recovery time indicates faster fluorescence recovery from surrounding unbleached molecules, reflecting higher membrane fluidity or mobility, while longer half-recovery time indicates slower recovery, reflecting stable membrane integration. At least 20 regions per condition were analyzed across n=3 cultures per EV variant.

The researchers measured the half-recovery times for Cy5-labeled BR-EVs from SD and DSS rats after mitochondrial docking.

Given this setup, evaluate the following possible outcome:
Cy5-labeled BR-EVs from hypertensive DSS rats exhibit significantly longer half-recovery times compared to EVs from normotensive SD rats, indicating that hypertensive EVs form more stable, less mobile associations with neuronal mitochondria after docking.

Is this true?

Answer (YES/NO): NO